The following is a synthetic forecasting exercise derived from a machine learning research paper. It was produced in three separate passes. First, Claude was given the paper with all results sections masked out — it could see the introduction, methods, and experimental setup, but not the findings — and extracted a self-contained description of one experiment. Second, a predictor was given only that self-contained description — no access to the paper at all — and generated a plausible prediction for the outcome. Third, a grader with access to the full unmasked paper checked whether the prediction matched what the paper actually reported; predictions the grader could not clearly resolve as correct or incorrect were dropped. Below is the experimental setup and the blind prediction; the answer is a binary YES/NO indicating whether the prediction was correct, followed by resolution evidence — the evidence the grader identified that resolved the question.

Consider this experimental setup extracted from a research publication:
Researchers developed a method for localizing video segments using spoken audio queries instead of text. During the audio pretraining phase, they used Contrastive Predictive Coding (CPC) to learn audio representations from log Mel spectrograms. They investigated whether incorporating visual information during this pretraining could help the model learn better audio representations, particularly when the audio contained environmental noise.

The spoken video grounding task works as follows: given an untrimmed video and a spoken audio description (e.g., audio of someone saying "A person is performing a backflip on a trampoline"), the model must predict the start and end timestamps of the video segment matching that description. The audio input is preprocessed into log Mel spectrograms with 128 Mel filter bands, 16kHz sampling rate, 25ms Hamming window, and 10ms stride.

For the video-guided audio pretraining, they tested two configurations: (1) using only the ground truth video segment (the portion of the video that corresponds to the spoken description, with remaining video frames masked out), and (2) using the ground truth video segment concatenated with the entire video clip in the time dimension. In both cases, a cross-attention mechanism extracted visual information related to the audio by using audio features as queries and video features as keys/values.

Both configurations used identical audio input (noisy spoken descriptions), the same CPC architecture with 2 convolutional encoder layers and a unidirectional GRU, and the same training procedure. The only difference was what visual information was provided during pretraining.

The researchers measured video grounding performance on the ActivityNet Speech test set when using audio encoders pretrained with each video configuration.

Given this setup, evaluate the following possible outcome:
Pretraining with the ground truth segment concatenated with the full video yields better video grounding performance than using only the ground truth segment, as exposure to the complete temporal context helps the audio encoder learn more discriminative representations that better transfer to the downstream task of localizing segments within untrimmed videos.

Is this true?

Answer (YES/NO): YES